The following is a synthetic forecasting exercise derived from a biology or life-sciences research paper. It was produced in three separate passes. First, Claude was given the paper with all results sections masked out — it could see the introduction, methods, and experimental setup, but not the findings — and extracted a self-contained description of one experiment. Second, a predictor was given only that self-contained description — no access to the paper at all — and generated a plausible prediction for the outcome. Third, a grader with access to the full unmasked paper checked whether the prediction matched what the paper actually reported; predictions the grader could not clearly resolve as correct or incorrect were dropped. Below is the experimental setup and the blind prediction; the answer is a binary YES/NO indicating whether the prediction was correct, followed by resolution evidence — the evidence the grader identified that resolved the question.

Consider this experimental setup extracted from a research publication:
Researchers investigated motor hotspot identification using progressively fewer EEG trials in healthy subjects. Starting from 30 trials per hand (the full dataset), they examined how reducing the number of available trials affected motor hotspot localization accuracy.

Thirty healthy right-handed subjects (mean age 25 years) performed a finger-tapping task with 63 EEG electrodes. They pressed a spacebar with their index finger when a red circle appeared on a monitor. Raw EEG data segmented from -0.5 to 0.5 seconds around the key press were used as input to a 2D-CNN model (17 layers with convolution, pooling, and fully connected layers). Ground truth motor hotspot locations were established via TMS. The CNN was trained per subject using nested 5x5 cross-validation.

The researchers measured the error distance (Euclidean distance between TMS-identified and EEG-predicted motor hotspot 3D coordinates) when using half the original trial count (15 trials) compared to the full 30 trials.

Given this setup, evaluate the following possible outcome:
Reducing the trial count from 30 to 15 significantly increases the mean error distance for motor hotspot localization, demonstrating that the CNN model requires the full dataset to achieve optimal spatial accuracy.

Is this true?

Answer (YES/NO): NO